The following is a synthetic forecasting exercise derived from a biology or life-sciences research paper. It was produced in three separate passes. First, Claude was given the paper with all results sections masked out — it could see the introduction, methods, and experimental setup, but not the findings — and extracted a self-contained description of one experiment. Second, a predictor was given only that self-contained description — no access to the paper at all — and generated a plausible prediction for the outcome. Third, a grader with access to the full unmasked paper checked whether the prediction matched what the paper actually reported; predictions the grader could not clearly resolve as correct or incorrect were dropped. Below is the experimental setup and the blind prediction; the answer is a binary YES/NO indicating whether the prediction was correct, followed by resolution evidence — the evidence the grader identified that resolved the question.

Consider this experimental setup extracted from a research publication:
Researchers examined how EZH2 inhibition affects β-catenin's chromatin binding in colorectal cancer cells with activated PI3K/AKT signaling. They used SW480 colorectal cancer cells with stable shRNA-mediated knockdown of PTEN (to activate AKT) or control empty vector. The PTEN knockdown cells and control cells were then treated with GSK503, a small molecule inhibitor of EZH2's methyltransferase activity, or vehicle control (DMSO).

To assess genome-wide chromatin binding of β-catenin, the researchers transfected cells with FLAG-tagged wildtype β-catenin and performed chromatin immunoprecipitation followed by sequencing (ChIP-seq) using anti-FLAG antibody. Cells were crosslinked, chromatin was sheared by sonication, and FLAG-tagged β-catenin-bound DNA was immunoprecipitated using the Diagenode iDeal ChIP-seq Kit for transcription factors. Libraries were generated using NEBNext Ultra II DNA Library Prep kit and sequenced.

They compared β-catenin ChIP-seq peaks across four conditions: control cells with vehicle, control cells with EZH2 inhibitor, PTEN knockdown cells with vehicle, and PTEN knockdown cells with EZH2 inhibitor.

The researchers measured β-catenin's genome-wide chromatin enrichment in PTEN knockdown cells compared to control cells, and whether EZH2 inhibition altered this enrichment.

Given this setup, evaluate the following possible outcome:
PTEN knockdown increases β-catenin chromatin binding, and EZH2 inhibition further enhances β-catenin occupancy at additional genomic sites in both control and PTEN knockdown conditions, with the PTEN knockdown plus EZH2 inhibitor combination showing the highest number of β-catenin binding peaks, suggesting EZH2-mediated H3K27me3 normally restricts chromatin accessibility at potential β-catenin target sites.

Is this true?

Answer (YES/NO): NO